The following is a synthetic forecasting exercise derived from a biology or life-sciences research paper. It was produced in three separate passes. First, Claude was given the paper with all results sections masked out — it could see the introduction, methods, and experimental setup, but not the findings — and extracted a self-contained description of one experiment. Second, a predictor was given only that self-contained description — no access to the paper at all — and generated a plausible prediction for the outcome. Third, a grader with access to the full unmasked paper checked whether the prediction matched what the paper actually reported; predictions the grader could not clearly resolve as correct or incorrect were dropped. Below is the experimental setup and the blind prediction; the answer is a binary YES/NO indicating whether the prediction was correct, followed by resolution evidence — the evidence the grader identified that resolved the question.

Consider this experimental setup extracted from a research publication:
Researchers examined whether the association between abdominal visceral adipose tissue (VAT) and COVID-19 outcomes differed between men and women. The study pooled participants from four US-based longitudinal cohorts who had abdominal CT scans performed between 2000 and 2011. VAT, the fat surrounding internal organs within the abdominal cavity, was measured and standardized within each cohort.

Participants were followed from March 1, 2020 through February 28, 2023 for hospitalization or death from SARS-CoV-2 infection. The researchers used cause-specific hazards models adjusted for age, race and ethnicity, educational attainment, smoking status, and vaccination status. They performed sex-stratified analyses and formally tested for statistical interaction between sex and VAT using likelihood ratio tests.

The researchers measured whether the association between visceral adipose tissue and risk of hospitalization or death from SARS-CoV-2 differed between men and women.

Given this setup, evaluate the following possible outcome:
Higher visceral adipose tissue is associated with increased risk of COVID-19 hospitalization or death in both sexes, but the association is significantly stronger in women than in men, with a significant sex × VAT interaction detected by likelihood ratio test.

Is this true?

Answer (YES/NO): NO